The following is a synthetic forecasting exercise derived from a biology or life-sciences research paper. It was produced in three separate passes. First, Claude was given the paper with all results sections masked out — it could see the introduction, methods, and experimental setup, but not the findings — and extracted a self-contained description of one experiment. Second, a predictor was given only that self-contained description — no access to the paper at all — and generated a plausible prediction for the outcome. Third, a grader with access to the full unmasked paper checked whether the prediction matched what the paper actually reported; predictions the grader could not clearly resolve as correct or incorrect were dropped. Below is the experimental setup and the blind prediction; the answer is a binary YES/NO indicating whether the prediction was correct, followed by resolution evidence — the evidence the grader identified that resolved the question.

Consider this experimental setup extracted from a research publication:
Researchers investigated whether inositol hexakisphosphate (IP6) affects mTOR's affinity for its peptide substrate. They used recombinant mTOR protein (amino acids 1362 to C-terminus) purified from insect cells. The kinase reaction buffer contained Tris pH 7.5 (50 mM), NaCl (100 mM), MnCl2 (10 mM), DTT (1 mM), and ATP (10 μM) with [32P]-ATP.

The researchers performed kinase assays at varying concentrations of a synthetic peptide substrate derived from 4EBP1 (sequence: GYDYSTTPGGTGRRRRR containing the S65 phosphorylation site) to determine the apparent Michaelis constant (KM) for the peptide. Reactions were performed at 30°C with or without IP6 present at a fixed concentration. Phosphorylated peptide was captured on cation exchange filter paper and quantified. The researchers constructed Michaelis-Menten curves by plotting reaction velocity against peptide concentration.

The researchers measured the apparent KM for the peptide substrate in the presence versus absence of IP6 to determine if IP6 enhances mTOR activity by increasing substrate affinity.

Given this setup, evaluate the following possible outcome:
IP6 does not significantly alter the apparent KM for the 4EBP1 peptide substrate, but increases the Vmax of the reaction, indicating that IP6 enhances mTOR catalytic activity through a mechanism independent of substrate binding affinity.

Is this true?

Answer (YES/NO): NO